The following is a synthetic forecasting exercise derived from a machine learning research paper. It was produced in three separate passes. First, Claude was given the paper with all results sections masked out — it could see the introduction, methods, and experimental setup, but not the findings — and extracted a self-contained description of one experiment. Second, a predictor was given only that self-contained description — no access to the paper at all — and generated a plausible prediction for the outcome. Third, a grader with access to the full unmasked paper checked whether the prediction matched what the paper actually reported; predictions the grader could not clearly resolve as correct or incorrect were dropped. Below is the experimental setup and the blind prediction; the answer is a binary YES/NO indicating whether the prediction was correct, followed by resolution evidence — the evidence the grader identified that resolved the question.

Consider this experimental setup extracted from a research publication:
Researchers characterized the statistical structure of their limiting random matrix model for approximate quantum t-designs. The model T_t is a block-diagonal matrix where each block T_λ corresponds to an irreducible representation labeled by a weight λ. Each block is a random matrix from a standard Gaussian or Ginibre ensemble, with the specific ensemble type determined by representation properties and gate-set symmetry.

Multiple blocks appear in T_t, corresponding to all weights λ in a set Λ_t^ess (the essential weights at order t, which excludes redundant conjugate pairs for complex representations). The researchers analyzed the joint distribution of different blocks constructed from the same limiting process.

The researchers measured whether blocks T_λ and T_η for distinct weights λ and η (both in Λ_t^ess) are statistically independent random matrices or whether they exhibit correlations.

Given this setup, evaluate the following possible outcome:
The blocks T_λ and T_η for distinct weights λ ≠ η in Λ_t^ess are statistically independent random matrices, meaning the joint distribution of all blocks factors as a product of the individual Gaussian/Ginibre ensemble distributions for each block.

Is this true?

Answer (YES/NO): YES